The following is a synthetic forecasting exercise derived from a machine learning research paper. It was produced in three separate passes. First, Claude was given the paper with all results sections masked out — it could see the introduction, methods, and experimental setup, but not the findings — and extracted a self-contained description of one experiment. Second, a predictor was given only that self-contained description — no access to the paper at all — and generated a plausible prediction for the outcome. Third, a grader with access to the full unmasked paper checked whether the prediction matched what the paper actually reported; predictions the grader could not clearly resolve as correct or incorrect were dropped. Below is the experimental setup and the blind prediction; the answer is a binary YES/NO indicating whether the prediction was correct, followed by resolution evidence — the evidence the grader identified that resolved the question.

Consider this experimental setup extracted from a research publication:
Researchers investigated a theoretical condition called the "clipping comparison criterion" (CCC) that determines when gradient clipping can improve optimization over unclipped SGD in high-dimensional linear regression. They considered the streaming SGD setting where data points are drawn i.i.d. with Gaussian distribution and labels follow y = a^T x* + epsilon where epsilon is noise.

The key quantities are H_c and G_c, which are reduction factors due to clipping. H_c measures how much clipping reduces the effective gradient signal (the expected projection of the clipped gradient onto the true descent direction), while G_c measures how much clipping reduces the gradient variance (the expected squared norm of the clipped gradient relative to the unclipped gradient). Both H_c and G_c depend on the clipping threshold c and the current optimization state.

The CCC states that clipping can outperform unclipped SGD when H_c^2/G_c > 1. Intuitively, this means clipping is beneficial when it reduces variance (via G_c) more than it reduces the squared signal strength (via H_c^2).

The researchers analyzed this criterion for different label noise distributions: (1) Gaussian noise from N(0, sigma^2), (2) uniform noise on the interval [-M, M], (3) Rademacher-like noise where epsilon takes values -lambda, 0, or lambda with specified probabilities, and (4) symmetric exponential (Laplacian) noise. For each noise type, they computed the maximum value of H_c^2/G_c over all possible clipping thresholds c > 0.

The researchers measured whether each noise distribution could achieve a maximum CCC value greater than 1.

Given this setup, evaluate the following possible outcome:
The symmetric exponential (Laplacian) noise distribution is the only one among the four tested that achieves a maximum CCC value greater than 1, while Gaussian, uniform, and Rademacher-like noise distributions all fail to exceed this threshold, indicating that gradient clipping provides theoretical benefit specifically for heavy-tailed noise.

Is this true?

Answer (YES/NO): NO